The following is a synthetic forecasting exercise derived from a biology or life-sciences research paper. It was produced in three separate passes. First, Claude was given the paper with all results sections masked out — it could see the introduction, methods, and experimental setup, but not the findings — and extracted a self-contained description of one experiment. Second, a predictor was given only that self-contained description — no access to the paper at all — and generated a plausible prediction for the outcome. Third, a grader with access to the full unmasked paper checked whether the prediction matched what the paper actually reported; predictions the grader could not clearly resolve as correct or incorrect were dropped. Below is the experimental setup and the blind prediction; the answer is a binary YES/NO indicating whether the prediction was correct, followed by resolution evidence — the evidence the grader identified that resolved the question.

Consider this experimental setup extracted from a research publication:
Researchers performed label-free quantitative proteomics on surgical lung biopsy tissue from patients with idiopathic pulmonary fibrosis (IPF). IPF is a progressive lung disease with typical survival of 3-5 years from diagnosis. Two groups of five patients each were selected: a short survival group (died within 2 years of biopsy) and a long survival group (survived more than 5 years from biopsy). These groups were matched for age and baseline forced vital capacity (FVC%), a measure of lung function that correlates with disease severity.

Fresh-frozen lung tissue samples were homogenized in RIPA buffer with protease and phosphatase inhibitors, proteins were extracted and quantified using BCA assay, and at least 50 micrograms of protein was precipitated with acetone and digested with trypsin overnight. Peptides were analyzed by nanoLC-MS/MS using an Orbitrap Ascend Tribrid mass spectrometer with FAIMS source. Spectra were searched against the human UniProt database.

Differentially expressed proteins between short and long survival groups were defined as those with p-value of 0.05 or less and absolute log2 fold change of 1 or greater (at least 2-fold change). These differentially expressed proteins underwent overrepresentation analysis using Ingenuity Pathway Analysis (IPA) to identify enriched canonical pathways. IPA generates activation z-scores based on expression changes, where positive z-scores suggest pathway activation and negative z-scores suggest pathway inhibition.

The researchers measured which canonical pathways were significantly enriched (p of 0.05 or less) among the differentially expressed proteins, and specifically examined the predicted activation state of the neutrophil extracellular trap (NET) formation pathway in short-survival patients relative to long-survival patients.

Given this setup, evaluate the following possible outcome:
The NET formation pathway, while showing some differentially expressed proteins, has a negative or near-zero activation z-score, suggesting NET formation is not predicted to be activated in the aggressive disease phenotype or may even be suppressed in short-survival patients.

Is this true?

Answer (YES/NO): NO